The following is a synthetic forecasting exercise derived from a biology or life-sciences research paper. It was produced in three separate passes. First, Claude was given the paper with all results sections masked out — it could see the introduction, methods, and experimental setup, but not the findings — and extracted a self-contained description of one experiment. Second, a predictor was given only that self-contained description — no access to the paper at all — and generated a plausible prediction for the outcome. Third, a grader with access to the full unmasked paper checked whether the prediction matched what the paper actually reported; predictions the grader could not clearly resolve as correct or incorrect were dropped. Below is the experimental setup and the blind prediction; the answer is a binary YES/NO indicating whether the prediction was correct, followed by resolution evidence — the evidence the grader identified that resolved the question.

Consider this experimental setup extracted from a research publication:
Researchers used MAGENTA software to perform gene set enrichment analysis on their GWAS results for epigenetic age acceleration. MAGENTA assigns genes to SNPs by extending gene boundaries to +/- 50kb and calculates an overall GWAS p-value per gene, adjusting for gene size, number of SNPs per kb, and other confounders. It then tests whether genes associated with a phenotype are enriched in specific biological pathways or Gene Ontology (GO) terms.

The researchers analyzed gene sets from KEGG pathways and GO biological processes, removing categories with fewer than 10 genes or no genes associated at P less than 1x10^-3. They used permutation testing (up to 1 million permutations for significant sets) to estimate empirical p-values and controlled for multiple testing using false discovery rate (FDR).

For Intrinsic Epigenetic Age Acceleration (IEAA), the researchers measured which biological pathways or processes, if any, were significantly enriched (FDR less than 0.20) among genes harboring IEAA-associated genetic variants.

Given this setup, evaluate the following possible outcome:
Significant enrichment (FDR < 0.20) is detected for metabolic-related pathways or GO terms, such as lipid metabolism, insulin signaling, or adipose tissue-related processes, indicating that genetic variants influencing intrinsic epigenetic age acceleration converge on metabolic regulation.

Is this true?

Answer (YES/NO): NO